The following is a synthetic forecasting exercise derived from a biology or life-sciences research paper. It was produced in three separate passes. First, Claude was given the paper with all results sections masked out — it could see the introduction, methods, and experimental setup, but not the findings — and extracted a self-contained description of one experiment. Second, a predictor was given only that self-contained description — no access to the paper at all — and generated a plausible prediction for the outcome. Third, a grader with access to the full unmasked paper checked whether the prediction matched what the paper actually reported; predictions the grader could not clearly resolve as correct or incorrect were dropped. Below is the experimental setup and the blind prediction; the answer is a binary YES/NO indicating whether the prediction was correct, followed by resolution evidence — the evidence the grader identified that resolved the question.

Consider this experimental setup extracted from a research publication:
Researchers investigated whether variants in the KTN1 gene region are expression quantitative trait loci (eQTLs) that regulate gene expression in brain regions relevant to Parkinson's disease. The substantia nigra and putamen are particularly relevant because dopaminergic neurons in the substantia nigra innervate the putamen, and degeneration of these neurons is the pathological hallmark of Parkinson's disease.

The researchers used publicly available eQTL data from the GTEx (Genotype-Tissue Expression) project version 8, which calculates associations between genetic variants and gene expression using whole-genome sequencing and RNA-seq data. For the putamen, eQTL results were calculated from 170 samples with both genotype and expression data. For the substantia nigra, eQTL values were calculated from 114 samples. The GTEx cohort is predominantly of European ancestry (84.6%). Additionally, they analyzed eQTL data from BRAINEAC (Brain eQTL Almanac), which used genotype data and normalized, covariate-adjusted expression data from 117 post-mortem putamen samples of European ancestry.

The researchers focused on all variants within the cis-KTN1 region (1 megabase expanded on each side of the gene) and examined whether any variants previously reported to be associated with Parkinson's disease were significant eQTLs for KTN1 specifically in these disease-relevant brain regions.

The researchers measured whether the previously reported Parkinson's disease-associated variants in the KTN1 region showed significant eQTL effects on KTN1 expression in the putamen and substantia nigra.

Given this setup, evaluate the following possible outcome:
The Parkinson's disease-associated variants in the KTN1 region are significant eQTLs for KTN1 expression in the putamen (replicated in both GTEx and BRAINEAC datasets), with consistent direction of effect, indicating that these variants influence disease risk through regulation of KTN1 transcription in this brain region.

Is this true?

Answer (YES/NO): NO